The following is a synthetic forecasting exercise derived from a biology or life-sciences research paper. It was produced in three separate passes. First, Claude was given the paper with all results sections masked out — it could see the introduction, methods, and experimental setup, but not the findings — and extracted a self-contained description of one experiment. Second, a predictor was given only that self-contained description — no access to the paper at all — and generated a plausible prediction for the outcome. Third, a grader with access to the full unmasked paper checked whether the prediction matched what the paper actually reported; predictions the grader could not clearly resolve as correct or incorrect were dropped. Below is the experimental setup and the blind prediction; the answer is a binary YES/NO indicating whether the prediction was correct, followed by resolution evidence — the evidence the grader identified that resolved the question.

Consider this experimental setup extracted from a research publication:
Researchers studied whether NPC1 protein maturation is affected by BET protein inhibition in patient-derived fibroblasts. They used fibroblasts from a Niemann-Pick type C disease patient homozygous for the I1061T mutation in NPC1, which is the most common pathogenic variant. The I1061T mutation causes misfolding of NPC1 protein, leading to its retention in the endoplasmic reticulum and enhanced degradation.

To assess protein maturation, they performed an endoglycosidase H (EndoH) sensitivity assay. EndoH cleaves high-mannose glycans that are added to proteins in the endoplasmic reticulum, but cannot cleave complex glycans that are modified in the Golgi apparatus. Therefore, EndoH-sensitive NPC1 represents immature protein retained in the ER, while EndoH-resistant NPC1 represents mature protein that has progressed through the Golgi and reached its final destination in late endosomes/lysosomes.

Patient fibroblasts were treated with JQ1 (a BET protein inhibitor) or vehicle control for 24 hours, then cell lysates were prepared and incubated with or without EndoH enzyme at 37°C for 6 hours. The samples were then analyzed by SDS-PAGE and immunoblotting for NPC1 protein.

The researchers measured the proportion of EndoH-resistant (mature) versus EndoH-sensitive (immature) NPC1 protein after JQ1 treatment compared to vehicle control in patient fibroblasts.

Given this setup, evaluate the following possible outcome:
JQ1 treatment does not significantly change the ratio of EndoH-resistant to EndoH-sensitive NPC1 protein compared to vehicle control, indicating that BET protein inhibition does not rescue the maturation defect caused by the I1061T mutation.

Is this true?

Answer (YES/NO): YES